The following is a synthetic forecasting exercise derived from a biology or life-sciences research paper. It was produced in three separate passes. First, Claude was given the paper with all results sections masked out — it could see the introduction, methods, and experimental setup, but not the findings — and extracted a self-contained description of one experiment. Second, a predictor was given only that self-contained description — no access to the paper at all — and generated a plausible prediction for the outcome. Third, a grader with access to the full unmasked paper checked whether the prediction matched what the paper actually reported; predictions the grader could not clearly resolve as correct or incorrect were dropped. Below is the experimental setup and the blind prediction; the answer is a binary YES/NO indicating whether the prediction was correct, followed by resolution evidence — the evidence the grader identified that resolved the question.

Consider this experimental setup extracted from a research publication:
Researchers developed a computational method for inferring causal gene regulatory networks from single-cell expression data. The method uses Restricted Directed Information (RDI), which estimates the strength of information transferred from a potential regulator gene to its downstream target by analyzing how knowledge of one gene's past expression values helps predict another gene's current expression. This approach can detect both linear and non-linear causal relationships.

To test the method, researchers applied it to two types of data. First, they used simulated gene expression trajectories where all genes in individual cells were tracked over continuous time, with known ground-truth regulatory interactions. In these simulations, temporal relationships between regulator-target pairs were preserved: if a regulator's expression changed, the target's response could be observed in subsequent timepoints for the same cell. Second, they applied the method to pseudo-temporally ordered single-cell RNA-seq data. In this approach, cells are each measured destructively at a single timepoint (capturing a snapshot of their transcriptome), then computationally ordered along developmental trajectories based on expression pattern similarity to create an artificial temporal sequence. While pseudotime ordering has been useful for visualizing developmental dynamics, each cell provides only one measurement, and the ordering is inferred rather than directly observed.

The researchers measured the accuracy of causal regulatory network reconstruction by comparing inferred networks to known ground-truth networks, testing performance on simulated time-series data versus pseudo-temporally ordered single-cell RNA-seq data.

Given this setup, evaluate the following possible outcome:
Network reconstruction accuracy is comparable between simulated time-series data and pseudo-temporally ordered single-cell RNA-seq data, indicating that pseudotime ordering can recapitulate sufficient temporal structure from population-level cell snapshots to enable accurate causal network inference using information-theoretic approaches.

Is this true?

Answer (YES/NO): NO